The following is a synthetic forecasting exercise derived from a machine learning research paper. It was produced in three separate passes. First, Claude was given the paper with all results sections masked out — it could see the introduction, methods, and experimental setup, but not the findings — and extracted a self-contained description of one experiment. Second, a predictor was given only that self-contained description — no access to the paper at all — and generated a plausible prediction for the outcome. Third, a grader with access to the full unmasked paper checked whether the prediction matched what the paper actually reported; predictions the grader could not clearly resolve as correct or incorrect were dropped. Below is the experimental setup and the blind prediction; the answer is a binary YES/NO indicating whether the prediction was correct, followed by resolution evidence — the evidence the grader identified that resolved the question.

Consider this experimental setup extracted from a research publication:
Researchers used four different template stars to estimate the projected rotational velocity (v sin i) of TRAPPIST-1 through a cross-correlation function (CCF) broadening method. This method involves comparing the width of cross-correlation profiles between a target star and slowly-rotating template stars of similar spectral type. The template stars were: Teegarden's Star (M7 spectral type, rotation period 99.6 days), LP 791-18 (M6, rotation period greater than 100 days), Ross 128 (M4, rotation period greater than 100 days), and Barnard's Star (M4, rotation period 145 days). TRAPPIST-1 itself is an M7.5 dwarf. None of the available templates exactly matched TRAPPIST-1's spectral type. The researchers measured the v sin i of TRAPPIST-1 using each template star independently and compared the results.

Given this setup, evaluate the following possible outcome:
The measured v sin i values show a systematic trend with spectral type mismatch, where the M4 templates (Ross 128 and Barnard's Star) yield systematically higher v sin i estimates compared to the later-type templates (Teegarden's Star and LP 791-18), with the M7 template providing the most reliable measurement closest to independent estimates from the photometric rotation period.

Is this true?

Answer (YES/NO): NO